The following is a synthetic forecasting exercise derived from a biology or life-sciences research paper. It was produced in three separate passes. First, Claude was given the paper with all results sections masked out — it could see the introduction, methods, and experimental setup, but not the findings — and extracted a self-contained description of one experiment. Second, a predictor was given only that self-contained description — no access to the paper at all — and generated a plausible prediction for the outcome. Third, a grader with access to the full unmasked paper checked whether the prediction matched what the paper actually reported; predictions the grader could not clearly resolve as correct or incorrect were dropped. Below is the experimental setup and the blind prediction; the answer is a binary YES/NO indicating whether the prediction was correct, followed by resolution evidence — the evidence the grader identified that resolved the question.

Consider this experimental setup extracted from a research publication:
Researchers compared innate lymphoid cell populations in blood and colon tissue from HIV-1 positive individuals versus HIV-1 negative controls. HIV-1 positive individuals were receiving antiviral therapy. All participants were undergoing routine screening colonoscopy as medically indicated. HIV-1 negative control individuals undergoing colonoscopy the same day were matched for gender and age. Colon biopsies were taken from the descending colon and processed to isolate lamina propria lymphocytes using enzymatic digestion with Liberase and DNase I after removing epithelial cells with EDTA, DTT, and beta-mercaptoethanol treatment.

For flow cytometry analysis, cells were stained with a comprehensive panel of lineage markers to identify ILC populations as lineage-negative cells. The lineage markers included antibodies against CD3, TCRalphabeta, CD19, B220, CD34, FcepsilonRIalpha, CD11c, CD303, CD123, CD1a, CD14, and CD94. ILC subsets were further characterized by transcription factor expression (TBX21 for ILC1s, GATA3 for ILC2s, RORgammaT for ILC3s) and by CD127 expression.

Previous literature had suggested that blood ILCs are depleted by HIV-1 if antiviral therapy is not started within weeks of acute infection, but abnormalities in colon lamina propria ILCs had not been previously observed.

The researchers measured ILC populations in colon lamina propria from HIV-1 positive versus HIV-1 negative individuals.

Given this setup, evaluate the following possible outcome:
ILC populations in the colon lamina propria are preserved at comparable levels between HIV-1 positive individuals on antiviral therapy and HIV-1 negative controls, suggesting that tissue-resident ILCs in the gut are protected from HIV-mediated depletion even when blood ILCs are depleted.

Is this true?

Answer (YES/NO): NO